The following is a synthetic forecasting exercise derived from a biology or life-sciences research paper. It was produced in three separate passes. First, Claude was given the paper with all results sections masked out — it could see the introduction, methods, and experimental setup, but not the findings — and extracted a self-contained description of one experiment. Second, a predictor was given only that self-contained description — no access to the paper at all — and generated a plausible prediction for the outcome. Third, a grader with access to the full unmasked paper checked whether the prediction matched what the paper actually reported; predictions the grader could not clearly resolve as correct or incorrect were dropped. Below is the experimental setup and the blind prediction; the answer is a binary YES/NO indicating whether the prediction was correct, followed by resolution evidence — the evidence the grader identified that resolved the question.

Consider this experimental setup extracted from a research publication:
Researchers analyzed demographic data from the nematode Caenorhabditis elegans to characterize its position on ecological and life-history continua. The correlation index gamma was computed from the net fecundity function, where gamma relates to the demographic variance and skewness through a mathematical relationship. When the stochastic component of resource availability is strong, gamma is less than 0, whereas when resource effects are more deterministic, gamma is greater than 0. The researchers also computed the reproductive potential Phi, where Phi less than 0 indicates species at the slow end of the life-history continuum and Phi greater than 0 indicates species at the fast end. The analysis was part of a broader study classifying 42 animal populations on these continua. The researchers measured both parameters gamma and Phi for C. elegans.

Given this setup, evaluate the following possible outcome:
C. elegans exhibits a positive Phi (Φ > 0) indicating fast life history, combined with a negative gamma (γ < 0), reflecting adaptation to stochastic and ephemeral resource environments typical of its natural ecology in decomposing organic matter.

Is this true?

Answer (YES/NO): YES